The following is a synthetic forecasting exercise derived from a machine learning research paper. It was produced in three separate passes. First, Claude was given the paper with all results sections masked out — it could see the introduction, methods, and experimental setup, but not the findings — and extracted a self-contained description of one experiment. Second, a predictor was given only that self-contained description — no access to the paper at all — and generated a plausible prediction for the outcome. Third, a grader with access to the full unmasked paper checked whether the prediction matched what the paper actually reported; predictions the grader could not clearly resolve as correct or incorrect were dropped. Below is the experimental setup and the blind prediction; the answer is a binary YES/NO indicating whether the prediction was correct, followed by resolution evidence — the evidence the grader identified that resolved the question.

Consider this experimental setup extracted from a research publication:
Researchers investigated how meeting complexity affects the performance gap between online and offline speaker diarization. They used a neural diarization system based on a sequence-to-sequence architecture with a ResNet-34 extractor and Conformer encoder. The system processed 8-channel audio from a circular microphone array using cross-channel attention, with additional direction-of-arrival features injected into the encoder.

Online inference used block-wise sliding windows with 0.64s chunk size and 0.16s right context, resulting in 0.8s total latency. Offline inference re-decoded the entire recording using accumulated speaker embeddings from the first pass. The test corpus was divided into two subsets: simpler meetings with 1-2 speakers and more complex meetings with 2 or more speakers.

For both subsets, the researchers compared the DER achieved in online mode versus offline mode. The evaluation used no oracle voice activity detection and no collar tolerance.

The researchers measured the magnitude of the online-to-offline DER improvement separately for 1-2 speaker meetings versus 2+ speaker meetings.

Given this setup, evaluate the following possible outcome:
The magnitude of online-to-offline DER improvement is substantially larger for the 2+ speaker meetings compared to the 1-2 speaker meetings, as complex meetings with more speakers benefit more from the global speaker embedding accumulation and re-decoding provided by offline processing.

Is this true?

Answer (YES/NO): YES